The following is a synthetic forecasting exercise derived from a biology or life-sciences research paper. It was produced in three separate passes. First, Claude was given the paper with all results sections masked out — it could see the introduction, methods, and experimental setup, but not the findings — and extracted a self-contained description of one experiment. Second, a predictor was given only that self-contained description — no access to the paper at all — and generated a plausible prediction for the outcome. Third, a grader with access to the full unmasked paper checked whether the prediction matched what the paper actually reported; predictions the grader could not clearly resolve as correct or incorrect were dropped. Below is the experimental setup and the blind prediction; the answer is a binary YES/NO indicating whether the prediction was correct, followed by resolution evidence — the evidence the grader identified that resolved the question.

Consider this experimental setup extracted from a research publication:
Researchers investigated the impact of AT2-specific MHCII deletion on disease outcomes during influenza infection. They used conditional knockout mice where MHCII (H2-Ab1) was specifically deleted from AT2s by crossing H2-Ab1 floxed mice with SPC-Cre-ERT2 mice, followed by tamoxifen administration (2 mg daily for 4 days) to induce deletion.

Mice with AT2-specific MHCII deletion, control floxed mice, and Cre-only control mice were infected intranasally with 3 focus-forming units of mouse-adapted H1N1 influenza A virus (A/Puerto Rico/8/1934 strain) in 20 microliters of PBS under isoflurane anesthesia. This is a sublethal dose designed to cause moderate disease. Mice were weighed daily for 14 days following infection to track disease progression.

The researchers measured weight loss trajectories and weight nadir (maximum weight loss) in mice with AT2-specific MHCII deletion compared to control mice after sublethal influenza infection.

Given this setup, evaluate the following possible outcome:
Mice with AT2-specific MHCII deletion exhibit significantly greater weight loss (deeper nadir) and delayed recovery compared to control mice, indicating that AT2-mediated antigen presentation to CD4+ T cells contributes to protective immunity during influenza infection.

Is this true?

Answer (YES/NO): NO